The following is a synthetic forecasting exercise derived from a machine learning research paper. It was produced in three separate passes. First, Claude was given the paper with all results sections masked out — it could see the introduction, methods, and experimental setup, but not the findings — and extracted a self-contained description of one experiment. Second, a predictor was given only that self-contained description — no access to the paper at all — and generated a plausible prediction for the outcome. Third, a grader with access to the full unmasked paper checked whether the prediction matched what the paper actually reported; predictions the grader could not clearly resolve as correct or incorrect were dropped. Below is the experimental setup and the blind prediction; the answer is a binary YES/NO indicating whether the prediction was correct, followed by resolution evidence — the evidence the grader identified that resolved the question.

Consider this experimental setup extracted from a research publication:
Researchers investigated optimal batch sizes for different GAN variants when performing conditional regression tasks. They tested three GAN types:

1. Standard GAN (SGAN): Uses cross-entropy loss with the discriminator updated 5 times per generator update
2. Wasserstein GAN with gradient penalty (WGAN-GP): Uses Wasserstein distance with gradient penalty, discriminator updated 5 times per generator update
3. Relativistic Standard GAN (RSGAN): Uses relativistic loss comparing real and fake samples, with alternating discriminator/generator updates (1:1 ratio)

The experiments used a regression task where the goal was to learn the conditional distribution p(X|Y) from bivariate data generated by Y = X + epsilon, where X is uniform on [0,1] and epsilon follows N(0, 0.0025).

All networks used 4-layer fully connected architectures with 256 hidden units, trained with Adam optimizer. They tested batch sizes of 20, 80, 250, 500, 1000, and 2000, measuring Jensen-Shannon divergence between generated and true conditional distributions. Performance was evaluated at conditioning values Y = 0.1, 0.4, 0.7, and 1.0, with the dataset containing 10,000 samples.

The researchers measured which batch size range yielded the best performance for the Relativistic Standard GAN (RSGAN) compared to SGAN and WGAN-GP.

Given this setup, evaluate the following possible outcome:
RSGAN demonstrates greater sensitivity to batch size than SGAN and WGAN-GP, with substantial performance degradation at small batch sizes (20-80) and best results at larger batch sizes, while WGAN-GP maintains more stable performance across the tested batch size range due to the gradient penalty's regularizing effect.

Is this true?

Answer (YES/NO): NO